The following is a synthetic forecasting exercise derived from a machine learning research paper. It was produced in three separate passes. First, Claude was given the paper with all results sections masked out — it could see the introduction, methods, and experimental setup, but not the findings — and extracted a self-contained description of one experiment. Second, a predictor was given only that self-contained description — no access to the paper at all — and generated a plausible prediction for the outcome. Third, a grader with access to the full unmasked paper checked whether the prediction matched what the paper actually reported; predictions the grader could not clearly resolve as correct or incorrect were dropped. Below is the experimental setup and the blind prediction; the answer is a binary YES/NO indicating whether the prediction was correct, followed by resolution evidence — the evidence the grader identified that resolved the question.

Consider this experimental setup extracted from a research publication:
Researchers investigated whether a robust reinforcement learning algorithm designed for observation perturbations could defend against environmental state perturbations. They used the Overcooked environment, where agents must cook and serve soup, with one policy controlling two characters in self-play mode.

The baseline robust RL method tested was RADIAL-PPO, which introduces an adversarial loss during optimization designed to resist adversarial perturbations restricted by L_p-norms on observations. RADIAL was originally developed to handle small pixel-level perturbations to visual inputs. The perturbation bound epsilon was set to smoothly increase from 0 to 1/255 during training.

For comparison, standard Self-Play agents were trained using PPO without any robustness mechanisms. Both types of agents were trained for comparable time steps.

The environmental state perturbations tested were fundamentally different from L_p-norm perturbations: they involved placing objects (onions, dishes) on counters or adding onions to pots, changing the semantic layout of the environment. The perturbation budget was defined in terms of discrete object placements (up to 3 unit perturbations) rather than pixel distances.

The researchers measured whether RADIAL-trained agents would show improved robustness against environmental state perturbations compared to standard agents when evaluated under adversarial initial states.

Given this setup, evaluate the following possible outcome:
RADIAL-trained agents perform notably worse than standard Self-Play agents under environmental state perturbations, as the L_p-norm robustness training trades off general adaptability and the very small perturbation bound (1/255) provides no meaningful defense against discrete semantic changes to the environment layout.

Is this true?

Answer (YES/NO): NO